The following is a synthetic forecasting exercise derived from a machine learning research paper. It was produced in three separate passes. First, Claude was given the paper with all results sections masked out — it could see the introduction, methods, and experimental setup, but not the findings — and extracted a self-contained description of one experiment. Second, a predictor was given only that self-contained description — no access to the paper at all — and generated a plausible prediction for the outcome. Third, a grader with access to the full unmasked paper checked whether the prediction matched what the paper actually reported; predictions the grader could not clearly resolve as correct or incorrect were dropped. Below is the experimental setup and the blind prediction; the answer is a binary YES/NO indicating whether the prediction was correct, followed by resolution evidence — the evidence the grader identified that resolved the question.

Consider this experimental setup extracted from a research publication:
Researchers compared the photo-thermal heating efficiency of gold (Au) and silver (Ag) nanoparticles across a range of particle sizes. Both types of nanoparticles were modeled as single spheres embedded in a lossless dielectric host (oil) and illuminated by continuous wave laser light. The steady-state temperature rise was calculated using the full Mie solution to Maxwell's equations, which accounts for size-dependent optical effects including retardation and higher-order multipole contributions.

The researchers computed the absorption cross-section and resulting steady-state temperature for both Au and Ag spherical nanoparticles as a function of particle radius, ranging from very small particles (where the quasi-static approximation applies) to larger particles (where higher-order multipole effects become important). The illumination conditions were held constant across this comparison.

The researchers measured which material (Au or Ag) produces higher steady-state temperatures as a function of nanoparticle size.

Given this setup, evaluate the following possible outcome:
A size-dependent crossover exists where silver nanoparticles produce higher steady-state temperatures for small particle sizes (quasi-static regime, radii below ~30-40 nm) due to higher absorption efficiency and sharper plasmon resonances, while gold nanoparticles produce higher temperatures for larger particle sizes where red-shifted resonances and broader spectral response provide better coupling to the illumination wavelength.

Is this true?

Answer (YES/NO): NO